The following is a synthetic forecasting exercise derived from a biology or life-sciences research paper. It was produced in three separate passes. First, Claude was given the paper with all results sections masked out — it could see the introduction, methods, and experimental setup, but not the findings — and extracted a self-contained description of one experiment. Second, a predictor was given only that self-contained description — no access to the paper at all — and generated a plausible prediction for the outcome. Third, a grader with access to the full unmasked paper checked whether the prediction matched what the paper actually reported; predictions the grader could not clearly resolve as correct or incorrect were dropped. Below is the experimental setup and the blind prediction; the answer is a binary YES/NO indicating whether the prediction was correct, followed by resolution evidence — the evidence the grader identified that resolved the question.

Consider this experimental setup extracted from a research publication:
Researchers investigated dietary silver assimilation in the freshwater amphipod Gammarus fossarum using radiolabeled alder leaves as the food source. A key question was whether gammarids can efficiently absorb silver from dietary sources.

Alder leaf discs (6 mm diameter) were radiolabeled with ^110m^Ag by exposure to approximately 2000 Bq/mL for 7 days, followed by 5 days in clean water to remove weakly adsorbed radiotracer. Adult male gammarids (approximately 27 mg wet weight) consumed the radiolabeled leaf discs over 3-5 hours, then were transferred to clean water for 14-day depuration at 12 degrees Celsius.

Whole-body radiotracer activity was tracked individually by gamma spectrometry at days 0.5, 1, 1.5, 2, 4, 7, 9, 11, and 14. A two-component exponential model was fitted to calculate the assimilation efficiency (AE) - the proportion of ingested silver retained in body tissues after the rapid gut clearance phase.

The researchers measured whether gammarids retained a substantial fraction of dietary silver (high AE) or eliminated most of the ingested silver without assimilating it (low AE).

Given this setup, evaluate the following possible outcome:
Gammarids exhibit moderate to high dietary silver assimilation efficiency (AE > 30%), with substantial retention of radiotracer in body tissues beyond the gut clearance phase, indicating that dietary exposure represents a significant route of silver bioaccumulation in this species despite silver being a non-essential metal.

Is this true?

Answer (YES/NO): NO